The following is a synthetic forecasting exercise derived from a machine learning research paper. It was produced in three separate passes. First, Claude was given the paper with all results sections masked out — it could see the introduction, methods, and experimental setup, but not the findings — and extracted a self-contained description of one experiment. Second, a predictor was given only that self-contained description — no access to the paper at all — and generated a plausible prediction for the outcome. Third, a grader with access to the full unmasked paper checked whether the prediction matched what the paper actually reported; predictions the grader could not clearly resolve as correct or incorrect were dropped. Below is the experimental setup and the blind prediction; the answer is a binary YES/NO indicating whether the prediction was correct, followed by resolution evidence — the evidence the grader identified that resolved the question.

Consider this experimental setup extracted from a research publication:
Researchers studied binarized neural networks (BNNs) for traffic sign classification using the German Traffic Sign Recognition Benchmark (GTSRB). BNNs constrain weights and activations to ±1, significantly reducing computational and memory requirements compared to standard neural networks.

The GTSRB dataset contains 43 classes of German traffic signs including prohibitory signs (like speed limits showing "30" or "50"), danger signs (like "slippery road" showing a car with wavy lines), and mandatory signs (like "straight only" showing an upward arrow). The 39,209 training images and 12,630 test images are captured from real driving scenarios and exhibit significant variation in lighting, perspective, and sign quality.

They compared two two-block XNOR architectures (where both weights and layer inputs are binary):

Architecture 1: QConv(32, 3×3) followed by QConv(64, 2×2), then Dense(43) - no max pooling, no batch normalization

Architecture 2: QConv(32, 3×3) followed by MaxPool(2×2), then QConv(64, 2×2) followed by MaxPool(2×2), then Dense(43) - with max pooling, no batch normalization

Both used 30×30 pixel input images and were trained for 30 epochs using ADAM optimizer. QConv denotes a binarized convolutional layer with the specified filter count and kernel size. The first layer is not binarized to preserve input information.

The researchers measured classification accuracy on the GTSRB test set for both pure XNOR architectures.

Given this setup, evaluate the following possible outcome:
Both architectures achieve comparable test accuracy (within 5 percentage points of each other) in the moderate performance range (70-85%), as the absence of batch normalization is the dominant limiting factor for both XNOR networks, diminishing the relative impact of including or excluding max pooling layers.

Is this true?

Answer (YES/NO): NO